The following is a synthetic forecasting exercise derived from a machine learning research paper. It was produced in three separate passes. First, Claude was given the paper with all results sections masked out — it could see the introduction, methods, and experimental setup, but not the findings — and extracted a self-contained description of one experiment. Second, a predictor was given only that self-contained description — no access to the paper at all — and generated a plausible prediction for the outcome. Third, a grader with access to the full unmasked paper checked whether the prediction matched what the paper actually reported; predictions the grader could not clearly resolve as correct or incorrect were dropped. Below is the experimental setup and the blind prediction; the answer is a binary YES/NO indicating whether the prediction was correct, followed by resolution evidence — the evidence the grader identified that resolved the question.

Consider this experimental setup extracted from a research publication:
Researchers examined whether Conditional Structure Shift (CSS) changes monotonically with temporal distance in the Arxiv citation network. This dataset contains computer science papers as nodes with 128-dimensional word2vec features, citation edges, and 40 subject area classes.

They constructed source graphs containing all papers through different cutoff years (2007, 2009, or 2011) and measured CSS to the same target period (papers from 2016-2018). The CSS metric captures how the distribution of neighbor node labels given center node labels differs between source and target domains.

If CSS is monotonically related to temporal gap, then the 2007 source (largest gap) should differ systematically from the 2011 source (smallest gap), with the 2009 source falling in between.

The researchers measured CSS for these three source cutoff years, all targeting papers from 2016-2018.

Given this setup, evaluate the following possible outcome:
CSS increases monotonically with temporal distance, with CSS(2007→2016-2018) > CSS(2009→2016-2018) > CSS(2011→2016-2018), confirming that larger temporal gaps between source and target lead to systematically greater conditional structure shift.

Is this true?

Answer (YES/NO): YES